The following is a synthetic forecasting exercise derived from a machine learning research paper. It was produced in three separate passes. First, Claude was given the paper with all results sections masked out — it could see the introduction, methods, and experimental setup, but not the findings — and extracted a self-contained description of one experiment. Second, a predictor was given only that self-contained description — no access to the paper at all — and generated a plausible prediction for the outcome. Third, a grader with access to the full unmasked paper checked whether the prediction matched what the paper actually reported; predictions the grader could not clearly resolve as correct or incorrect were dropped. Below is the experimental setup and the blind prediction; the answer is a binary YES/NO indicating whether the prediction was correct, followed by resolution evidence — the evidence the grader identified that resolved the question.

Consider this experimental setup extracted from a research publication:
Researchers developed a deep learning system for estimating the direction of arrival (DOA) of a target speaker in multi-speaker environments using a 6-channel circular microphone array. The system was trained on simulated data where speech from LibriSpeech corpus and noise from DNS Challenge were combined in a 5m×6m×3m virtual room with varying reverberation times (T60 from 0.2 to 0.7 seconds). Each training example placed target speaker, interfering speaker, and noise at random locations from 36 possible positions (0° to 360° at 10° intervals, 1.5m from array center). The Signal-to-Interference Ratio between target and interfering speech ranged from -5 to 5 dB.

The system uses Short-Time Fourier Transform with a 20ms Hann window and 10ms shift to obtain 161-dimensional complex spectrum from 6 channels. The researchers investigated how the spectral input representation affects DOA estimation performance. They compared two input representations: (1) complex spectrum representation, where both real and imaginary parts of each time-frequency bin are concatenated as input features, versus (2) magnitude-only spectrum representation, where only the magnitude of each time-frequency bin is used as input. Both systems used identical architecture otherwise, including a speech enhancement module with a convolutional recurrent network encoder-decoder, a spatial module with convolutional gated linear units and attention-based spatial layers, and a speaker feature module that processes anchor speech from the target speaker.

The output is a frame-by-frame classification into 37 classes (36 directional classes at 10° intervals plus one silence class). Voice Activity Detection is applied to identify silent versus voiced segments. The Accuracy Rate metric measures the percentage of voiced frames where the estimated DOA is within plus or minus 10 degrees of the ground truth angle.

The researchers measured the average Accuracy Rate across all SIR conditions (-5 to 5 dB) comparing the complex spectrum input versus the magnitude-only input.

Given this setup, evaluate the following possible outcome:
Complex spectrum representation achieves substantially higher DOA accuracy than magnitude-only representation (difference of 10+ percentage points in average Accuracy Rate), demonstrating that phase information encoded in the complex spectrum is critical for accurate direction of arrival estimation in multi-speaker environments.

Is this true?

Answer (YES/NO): YES